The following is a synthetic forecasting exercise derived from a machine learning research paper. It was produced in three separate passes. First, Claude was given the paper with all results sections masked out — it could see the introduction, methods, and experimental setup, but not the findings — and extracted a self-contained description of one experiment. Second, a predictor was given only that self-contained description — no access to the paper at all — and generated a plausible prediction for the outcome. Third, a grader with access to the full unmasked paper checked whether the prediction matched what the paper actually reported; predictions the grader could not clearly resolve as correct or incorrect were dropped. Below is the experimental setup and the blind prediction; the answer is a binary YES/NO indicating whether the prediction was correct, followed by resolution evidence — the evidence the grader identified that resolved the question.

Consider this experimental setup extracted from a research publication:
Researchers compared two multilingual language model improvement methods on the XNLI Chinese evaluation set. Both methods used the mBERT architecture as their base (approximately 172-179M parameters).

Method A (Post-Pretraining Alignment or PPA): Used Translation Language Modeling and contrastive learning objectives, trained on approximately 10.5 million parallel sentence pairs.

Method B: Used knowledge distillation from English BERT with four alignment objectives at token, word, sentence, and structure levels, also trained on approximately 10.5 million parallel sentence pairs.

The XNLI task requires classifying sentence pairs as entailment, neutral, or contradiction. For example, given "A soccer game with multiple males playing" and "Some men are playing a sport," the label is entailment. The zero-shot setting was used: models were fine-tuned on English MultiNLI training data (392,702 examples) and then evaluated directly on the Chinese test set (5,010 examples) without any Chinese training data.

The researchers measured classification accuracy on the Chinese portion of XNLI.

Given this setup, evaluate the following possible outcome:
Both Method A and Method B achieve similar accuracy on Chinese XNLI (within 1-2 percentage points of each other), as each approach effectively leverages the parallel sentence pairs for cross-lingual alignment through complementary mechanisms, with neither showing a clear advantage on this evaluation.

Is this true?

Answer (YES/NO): YES